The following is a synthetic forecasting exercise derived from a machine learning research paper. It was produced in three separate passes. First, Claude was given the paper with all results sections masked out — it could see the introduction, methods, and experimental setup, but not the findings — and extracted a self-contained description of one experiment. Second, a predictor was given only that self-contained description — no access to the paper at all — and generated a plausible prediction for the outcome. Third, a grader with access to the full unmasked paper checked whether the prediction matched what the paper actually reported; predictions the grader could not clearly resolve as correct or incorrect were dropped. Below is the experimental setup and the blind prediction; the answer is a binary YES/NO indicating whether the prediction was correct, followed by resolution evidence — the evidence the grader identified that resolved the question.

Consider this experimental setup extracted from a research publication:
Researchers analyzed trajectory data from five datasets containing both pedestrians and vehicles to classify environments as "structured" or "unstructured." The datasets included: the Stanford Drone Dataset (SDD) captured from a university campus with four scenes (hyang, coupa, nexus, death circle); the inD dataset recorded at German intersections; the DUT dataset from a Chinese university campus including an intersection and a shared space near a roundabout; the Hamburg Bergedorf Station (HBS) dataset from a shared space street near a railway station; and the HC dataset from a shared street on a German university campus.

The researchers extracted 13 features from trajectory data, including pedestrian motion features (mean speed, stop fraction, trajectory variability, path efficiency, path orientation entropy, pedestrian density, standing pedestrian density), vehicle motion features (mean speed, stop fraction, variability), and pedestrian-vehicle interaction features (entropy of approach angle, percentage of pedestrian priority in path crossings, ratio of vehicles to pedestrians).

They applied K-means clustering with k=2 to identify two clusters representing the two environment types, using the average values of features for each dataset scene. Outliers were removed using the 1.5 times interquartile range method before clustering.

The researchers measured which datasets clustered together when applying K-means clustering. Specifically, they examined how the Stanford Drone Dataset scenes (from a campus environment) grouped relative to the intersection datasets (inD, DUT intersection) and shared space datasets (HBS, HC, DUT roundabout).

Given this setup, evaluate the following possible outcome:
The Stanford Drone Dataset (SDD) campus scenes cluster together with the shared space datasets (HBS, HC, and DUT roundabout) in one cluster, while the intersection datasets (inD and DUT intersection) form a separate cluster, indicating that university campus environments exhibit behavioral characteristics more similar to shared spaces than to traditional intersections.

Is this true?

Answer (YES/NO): NO